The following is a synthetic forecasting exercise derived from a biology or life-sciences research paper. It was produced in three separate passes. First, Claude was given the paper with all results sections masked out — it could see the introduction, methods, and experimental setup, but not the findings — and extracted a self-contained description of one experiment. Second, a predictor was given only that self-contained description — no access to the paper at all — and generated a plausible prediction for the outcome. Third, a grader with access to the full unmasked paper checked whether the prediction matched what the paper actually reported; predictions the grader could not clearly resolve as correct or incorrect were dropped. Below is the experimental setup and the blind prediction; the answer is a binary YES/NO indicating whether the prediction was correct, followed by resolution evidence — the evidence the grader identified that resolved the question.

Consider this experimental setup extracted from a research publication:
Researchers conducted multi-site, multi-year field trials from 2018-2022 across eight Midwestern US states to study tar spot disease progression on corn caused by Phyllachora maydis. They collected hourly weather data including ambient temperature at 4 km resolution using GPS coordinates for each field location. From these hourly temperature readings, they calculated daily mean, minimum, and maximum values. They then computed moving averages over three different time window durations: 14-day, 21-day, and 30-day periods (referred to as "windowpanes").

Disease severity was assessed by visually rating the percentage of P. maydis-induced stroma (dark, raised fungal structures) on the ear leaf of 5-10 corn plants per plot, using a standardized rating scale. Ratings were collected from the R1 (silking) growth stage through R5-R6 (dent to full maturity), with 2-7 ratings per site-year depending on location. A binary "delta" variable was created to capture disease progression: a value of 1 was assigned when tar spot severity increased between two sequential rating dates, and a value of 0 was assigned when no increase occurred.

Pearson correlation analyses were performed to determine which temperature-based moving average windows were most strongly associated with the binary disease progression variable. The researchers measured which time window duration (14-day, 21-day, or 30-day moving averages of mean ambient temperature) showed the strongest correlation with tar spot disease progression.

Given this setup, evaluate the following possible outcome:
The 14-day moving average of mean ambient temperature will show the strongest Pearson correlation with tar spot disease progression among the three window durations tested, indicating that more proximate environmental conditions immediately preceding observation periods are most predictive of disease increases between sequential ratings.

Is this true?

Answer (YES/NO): NO